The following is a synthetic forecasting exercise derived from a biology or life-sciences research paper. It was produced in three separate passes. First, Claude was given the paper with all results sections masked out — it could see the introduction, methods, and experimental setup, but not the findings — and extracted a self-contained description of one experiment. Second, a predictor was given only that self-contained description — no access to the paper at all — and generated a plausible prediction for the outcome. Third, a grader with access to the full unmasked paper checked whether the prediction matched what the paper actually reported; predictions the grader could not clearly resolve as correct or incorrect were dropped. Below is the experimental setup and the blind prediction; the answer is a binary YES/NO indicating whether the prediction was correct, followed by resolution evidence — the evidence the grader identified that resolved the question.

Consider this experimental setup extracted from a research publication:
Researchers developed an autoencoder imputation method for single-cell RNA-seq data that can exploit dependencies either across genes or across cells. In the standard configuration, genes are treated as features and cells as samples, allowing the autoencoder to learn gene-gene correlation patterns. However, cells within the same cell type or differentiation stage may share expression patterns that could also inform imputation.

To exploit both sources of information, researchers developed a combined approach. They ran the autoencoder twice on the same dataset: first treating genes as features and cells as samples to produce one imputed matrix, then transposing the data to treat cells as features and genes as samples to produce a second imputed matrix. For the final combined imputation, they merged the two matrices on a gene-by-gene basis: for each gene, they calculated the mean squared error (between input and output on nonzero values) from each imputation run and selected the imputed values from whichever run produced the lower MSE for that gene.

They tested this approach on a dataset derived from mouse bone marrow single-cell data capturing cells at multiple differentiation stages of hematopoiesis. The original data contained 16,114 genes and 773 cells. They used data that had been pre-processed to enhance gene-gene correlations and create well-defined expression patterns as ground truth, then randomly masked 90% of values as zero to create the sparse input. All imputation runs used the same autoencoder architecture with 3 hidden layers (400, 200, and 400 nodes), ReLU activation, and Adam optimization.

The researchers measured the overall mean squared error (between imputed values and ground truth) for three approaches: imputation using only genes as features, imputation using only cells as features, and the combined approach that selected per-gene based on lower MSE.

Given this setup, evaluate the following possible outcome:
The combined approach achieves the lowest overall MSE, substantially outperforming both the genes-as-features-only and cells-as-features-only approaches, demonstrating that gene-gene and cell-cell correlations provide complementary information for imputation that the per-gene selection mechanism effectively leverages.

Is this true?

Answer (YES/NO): NO